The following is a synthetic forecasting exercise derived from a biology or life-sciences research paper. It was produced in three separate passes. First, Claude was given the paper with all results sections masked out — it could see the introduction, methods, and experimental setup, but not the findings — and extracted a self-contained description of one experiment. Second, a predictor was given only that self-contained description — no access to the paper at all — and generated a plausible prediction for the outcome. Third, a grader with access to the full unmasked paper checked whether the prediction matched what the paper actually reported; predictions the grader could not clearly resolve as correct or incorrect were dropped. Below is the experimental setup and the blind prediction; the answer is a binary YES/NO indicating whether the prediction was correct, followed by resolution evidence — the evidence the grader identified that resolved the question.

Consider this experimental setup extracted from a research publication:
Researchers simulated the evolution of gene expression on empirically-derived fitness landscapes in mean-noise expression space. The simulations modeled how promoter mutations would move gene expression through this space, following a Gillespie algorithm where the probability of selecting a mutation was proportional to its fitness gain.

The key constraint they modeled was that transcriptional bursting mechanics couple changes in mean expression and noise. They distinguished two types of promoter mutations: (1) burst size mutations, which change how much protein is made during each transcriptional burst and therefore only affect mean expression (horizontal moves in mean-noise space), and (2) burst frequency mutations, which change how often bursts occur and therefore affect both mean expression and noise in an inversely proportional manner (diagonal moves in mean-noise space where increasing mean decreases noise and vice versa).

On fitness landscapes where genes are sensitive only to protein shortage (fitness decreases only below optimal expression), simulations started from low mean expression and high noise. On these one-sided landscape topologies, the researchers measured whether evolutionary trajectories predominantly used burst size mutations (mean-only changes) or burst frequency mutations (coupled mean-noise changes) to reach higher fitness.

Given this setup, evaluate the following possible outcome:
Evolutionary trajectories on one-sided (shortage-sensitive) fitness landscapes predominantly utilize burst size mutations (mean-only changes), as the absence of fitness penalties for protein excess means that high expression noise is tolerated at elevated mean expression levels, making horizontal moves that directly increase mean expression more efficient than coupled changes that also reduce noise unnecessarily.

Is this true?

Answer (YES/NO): NO